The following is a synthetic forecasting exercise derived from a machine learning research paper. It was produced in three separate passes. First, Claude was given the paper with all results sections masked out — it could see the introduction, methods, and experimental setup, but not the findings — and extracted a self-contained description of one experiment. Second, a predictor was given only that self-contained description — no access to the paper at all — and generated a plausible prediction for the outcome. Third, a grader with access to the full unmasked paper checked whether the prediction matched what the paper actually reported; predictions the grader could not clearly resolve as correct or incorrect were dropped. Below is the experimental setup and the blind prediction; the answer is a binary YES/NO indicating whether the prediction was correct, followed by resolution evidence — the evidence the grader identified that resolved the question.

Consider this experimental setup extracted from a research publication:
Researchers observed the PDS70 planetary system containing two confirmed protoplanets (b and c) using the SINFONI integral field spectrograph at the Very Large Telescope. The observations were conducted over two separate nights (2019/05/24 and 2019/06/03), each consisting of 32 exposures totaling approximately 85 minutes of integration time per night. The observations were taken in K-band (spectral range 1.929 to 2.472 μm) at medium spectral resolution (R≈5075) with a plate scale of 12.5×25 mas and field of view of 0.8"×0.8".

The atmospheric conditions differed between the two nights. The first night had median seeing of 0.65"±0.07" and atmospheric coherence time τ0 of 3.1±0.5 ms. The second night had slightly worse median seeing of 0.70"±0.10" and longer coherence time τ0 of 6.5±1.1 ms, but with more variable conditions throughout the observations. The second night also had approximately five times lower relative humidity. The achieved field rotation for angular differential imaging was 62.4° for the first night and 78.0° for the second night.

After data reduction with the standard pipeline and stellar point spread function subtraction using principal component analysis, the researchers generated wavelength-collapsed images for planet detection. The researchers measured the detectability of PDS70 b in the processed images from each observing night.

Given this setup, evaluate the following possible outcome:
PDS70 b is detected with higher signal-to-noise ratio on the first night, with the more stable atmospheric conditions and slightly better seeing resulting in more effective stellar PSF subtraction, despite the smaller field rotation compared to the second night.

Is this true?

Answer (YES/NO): YES